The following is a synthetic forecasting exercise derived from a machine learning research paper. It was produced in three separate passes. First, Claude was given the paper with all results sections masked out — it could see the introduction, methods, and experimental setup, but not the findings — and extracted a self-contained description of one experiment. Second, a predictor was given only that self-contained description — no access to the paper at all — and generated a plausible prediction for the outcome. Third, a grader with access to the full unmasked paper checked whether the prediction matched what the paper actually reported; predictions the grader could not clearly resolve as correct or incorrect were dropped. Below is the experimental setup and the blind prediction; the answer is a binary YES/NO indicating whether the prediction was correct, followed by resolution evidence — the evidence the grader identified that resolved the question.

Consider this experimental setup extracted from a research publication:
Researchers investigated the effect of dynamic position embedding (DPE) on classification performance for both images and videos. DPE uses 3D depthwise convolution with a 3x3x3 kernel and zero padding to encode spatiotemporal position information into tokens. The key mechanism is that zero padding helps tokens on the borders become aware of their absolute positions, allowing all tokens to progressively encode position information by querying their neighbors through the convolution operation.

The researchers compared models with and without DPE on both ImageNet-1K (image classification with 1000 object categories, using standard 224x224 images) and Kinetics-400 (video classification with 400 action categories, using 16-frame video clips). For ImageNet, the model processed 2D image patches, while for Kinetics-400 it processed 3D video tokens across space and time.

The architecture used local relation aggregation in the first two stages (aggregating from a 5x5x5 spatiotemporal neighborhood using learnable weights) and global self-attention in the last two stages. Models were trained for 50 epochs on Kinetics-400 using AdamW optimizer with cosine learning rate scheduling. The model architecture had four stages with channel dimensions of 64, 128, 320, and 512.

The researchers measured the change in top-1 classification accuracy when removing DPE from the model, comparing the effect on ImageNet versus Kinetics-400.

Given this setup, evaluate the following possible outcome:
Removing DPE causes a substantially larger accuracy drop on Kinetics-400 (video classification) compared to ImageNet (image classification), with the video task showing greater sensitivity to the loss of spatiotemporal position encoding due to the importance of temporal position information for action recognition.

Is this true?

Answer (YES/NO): YES